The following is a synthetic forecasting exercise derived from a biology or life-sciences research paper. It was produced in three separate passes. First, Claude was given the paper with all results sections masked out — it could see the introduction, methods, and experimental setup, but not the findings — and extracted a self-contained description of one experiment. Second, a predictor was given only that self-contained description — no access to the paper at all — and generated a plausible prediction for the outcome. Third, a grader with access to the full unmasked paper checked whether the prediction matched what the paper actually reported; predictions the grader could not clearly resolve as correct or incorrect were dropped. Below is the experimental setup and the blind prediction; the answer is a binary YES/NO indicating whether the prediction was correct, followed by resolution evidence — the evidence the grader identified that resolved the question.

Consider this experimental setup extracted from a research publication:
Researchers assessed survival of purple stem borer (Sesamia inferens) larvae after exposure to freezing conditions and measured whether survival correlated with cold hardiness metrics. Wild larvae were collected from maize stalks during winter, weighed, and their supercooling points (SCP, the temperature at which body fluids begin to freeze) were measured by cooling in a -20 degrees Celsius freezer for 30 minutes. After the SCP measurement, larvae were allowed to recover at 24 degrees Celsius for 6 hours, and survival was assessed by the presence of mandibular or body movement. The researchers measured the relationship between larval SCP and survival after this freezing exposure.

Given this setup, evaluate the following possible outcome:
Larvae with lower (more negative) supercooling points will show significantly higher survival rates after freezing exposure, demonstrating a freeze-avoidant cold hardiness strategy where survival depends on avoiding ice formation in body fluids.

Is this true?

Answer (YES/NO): NO